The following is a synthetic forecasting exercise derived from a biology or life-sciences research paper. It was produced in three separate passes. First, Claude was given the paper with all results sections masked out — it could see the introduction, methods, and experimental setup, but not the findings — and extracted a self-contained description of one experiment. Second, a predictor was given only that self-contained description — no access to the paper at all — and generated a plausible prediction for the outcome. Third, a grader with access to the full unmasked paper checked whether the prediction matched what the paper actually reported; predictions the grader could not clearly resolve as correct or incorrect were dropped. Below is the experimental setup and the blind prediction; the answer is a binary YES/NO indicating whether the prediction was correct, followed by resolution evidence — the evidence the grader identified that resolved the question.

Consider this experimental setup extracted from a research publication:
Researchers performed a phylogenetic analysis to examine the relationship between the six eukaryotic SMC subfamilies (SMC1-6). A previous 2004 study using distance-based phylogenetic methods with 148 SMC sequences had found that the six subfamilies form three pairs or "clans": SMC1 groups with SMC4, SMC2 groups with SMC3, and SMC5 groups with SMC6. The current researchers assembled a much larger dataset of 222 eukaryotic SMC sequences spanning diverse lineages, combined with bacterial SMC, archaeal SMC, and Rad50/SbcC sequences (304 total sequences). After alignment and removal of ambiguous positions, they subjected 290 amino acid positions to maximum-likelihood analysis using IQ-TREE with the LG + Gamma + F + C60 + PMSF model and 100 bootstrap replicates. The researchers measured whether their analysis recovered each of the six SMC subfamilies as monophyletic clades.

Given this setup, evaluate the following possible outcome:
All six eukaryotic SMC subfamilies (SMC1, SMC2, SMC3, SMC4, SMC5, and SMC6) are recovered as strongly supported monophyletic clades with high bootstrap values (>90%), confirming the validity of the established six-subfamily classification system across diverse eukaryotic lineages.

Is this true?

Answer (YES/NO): NO